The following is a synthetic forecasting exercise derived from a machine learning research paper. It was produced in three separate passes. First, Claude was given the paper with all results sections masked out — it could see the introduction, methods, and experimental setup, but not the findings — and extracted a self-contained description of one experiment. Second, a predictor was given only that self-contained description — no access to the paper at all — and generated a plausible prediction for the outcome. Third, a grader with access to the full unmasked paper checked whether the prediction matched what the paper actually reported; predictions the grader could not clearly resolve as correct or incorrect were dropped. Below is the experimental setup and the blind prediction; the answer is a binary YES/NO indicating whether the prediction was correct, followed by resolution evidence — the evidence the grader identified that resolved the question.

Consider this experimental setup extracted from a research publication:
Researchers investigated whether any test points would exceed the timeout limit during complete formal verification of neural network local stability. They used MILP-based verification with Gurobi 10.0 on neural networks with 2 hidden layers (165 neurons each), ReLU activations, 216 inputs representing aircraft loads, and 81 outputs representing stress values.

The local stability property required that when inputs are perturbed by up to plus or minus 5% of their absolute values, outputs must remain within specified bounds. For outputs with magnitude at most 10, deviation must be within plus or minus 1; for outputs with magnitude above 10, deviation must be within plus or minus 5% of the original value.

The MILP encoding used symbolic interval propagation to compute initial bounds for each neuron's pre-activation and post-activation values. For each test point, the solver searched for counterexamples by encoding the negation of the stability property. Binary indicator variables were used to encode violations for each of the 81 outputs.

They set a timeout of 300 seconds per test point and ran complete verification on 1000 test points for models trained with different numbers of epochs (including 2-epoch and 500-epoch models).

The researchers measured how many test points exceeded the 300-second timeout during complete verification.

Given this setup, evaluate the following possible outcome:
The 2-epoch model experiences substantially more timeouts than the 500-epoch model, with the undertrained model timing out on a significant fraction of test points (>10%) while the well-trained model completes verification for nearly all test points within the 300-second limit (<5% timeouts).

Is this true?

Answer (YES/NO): NO